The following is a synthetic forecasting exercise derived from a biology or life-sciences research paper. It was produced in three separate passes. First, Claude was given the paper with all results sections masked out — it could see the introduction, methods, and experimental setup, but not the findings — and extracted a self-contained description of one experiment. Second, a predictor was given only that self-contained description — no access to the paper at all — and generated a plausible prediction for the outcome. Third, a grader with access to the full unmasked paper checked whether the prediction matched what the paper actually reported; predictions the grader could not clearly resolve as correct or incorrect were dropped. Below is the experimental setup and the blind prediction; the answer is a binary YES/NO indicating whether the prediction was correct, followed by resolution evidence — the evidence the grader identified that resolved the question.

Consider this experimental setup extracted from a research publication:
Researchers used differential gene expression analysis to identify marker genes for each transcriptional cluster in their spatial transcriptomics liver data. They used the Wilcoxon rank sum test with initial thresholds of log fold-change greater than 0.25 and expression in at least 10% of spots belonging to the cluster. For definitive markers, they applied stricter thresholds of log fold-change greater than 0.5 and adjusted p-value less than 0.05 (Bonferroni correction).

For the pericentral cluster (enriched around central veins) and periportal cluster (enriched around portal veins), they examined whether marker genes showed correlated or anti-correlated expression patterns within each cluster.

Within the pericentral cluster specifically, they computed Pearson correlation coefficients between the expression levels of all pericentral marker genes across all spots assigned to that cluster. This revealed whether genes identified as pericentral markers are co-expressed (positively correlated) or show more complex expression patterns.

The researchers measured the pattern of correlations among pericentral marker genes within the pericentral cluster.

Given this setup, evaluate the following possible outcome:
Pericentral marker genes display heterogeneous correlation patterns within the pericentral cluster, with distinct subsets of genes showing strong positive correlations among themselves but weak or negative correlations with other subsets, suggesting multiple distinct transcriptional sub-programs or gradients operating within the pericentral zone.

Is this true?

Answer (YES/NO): NO